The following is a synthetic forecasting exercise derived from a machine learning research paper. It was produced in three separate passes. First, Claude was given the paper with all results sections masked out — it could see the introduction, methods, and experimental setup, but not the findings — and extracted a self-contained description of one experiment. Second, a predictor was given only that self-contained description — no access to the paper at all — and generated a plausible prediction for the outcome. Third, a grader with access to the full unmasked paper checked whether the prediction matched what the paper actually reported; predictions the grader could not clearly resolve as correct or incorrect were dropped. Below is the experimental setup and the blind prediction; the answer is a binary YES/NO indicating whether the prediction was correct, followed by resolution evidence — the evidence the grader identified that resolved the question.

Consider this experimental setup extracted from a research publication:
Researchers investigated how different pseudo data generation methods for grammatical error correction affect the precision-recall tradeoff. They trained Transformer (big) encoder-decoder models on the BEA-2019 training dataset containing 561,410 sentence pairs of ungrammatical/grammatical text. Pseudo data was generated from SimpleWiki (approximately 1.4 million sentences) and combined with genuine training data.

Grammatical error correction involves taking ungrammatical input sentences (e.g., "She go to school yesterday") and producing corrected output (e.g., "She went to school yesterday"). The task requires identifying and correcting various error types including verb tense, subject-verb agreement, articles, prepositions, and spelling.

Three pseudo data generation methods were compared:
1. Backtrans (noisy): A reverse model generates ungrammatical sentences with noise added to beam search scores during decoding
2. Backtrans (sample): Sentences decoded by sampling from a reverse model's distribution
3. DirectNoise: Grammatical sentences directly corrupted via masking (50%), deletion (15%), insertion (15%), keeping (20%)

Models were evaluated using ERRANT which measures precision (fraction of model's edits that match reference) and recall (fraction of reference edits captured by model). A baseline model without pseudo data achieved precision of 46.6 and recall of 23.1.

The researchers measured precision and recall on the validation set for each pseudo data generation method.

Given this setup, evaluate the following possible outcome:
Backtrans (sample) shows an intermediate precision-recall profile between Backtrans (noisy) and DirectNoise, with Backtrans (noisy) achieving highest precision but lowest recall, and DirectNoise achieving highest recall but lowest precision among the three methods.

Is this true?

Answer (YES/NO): NO